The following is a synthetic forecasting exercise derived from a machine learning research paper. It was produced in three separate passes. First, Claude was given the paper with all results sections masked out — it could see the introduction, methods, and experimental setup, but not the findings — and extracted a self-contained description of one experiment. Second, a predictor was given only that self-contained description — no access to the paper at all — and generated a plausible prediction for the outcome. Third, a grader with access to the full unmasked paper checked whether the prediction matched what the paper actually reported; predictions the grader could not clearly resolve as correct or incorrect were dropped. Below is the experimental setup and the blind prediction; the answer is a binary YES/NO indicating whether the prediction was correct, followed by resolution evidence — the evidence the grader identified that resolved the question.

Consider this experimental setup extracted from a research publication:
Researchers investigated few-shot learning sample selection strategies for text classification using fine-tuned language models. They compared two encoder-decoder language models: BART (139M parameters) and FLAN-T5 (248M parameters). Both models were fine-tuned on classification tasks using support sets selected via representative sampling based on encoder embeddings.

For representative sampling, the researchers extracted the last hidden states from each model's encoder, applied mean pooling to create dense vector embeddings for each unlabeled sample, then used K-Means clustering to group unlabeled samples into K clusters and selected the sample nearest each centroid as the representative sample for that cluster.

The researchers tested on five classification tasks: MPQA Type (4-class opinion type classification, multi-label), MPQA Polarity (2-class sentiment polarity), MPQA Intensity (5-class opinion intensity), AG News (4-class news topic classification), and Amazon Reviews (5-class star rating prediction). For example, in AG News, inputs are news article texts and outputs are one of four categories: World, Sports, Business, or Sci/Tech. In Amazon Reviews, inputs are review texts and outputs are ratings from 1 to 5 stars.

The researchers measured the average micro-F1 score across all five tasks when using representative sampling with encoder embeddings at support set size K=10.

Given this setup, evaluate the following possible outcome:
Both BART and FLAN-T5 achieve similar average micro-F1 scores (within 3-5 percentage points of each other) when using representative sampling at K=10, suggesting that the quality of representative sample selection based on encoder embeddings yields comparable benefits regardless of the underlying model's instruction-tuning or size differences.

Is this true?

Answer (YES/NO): NO